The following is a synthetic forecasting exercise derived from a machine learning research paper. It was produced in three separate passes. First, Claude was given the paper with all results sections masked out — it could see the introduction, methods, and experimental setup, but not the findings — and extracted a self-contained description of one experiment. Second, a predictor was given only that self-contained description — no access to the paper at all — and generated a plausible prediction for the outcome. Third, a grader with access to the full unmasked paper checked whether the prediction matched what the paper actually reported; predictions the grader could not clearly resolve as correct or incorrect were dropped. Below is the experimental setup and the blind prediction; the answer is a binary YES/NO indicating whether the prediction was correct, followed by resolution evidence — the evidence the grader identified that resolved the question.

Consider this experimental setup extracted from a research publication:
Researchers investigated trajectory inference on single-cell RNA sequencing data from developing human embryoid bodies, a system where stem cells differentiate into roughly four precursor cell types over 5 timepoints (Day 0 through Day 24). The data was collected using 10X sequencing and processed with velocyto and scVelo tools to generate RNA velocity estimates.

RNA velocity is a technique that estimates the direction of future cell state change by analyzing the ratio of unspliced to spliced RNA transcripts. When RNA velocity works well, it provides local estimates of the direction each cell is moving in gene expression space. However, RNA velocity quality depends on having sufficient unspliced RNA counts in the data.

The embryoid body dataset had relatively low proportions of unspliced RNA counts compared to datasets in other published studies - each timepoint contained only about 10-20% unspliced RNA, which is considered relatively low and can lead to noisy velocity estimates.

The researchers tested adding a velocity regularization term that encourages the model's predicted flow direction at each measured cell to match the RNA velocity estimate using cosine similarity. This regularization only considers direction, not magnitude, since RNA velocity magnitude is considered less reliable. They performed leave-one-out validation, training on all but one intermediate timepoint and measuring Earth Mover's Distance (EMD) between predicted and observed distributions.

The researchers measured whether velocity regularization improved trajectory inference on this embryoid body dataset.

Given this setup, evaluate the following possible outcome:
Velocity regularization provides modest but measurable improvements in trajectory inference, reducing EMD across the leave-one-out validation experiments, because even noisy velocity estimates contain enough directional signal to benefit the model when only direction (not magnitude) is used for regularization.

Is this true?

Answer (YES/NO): NO